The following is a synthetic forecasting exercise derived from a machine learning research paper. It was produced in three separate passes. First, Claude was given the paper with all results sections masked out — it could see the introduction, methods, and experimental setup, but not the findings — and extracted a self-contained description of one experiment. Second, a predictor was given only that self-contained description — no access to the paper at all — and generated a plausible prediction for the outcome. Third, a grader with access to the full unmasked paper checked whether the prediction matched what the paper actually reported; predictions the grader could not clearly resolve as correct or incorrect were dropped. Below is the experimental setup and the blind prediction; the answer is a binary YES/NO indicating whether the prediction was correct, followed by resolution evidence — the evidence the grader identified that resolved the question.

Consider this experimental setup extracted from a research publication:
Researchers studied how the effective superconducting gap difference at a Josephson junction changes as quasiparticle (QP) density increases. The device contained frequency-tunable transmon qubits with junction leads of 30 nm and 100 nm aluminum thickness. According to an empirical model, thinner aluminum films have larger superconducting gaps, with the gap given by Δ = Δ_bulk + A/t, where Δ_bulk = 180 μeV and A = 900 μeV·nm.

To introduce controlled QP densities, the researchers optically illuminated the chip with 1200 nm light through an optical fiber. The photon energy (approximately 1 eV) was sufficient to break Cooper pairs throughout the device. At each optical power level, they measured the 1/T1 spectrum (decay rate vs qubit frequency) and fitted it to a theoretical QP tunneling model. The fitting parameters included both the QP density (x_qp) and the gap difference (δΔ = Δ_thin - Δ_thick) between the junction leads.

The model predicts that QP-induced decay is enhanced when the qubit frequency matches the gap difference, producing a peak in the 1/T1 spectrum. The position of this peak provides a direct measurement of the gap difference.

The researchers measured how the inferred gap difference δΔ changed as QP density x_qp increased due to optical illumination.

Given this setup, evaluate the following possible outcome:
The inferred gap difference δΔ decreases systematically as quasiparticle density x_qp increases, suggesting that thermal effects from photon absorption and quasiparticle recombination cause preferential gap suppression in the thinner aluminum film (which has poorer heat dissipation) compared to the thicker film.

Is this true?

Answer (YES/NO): NO